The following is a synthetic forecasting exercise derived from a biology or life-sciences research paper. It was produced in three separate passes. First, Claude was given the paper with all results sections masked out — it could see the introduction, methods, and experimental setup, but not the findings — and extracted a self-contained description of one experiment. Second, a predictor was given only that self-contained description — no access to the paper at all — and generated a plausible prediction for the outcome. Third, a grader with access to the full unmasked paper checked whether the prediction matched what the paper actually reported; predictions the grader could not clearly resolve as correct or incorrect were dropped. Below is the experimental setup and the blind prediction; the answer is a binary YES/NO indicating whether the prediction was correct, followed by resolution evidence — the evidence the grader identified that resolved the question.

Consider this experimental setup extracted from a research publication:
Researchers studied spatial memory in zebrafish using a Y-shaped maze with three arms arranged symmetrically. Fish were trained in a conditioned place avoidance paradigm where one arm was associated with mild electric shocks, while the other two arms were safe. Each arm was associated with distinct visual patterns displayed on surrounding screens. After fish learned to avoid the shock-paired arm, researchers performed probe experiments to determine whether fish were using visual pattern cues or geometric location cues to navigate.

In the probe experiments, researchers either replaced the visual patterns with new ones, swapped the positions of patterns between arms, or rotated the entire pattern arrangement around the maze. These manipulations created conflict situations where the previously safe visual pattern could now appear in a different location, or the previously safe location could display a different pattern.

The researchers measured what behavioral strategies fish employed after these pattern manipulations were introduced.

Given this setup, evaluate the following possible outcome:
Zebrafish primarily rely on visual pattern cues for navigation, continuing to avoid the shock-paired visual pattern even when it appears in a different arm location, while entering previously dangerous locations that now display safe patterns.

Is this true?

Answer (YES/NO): NO